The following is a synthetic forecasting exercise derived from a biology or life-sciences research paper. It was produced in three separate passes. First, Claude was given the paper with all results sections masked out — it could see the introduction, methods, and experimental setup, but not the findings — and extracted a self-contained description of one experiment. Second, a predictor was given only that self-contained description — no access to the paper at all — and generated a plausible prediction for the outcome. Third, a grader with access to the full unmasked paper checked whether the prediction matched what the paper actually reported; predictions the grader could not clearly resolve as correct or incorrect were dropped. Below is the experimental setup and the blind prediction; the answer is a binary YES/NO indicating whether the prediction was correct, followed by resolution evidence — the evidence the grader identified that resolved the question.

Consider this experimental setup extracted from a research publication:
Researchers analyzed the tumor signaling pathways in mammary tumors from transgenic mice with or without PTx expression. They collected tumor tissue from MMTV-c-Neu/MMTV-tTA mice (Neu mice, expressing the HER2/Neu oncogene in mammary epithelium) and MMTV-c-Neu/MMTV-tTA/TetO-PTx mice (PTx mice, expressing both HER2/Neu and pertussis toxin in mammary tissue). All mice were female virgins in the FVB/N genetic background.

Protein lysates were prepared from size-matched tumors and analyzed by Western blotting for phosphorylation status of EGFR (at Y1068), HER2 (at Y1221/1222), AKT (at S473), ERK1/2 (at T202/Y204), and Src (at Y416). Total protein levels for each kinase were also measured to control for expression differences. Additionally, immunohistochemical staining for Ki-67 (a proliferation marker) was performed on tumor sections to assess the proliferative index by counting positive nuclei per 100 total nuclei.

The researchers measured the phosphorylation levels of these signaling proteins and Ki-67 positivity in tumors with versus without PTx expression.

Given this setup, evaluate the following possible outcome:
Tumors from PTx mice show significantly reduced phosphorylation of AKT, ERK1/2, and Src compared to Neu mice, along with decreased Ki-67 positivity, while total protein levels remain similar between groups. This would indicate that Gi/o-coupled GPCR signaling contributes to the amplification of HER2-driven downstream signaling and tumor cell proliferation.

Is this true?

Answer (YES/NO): NO